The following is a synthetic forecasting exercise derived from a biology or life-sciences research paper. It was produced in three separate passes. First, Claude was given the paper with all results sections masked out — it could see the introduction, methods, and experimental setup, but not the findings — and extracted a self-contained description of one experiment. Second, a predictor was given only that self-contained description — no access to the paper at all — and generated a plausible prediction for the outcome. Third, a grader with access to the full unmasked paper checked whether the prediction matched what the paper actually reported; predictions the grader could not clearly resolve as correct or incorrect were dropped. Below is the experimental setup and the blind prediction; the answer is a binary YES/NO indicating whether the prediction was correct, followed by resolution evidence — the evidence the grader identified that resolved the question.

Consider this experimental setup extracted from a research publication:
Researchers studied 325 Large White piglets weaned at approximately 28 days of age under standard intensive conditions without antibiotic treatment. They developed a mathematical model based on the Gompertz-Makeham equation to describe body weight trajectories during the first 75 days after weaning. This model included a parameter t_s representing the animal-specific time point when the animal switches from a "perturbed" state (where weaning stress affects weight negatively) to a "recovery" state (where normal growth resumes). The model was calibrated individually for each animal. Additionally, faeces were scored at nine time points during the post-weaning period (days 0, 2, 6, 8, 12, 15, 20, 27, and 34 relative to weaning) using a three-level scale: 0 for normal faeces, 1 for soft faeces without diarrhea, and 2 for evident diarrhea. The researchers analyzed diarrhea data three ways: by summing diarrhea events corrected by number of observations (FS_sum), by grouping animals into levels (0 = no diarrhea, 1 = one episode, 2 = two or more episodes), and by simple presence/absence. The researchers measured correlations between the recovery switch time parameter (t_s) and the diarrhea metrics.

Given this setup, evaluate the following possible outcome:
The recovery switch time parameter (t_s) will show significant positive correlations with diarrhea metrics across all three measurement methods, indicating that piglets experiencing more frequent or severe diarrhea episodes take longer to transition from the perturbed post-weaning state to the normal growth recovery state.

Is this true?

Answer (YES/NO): NO